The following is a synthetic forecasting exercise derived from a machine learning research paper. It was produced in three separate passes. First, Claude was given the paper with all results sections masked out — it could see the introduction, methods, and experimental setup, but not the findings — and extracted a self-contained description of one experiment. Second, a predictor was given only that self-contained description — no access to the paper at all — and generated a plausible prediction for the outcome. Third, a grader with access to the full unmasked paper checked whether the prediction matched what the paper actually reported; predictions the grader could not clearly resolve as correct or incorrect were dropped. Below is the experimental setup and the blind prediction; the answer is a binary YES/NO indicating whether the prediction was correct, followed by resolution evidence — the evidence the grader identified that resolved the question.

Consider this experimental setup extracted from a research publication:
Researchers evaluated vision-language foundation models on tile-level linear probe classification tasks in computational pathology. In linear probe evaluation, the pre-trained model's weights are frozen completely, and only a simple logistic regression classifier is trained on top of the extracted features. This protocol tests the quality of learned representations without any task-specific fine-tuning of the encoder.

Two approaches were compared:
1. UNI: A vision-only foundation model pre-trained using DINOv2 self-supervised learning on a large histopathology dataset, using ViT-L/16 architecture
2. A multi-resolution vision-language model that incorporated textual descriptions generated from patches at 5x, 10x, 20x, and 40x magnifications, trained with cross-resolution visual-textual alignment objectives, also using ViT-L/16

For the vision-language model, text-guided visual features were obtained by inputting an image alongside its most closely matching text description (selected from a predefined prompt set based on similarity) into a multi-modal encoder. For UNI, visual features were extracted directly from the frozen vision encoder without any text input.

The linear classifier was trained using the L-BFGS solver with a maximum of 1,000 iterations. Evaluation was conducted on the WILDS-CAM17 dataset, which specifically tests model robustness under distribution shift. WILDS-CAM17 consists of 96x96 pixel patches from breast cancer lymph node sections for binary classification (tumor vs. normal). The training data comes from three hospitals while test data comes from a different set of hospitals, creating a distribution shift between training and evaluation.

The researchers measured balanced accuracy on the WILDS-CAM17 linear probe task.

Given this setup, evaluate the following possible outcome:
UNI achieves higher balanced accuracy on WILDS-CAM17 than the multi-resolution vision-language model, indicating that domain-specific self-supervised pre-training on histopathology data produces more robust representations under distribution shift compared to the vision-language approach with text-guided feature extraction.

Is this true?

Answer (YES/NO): YES